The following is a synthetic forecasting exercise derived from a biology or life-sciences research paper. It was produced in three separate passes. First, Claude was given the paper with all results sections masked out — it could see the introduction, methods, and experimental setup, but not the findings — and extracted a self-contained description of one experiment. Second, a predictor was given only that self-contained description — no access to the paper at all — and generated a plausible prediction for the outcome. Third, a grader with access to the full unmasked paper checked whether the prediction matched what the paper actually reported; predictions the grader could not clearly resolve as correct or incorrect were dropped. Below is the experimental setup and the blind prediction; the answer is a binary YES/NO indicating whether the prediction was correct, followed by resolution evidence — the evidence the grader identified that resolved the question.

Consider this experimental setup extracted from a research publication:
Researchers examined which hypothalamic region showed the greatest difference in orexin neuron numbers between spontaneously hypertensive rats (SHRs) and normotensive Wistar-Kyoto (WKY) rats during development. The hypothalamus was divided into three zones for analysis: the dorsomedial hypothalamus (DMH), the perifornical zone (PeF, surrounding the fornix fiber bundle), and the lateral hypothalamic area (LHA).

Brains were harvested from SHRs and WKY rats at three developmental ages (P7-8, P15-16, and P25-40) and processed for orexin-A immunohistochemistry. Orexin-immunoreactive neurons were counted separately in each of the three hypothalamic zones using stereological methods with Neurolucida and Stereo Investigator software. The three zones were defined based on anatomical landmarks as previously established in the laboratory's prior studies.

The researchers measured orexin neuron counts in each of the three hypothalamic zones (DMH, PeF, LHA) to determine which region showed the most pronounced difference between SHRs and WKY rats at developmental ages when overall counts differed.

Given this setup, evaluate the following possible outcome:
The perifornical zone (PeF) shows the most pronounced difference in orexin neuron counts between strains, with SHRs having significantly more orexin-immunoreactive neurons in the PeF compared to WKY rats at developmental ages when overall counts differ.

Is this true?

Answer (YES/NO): YES